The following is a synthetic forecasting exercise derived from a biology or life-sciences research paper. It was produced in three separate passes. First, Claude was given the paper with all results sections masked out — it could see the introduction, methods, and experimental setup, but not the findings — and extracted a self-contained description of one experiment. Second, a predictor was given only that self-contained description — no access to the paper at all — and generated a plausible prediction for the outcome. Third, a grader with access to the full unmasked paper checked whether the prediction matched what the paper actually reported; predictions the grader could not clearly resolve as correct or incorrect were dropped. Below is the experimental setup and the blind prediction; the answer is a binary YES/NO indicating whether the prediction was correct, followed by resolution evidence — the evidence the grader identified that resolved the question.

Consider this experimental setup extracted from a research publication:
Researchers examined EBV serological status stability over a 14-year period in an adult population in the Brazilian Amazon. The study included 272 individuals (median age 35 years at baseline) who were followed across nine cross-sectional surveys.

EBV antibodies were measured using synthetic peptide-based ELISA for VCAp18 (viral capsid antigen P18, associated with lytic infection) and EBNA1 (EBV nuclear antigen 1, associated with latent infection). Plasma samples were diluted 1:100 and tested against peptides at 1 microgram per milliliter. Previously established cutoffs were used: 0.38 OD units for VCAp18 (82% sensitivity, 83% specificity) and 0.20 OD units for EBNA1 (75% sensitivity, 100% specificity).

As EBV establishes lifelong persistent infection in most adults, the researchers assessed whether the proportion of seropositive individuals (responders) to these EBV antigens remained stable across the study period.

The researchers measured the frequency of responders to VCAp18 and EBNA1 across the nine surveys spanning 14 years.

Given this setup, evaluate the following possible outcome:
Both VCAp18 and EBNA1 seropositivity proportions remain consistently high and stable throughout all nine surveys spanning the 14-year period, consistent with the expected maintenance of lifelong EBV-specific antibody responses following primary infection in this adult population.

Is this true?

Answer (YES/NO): YES